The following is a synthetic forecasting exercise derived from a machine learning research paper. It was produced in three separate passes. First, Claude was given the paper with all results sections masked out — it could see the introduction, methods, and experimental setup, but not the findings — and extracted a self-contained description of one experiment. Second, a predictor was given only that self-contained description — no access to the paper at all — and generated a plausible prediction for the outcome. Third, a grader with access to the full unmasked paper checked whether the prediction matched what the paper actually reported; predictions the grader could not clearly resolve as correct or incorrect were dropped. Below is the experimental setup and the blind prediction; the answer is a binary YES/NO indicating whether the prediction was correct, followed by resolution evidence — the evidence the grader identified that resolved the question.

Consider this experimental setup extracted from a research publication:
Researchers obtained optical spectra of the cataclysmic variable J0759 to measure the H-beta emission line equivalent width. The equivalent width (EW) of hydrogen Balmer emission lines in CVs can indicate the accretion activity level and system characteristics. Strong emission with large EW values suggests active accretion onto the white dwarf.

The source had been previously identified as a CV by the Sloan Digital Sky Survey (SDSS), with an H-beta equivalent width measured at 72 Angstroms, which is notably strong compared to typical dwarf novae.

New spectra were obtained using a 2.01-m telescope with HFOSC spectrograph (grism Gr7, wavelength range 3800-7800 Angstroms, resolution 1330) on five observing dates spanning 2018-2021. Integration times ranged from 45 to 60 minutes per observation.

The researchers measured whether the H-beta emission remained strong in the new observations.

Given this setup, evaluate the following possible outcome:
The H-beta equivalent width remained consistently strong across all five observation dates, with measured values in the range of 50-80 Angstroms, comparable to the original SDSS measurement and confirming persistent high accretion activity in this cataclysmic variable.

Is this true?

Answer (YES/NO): NO